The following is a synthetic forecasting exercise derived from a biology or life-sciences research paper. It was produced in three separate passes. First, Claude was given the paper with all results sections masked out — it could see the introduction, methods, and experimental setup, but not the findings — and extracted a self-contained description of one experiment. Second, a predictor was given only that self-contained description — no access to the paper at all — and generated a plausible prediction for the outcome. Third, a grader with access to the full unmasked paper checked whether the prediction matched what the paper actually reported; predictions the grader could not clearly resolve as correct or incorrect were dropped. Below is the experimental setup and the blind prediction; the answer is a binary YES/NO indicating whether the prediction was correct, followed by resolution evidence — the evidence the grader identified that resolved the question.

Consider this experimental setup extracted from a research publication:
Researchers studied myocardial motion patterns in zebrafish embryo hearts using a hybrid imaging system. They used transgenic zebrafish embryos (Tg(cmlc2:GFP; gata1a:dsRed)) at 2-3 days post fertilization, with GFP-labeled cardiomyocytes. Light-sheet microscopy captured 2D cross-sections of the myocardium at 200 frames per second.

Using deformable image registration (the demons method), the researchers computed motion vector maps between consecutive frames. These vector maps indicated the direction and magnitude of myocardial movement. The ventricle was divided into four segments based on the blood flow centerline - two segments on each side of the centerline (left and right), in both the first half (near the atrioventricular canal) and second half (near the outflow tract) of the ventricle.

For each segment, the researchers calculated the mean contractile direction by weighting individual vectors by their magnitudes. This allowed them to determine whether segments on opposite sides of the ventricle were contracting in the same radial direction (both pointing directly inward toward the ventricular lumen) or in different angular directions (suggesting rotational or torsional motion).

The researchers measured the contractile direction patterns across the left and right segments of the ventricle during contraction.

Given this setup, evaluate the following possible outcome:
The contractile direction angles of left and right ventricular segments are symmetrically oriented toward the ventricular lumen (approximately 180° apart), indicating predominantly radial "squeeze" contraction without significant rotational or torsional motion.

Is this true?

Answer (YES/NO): NO